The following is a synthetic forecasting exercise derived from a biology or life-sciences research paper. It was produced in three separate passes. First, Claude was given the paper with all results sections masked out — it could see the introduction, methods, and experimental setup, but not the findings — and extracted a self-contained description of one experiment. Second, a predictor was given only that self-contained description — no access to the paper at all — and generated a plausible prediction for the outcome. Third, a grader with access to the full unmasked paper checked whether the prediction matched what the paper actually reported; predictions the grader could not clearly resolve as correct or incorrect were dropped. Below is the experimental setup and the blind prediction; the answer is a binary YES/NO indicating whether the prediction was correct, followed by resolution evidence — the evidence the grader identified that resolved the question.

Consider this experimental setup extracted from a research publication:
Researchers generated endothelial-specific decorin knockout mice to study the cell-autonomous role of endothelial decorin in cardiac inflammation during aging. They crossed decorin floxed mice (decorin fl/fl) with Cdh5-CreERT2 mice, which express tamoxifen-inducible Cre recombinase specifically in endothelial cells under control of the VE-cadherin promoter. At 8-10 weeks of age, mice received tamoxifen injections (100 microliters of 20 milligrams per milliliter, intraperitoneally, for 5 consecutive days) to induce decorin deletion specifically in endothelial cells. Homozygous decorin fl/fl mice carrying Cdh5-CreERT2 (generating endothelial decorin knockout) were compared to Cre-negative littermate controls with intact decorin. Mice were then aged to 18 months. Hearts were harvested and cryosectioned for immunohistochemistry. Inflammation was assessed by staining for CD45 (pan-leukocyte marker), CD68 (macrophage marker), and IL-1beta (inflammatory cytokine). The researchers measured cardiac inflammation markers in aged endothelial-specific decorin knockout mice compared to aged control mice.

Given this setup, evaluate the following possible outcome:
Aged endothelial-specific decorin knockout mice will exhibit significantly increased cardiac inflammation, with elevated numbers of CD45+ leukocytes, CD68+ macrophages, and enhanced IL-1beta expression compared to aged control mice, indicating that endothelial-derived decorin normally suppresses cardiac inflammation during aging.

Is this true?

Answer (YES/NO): NO